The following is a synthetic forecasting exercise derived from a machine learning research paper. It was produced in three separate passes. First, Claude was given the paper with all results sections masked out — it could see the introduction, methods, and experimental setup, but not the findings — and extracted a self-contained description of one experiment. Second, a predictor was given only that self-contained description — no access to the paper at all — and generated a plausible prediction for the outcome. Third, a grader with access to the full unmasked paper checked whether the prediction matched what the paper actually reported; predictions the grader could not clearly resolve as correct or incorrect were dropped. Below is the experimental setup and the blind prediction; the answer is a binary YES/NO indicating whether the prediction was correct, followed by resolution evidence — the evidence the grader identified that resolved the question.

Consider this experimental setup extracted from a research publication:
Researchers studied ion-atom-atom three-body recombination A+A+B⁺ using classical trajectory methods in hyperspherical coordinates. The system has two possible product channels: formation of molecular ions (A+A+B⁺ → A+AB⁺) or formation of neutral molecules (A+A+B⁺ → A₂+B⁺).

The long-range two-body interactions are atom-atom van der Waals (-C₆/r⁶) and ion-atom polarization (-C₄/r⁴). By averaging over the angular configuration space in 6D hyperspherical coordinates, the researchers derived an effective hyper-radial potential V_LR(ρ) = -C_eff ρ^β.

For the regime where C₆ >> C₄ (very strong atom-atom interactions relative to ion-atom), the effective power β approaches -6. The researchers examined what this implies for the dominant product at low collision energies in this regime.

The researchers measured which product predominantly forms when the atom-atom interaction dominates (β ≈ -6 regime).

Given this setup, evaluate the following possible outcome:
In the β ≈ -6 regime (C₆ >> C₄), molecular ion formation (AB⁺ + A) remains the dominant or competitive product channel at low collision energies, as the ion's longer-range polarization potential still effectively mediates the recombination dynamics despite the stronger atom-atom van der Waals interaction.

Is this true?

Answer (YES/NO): YES